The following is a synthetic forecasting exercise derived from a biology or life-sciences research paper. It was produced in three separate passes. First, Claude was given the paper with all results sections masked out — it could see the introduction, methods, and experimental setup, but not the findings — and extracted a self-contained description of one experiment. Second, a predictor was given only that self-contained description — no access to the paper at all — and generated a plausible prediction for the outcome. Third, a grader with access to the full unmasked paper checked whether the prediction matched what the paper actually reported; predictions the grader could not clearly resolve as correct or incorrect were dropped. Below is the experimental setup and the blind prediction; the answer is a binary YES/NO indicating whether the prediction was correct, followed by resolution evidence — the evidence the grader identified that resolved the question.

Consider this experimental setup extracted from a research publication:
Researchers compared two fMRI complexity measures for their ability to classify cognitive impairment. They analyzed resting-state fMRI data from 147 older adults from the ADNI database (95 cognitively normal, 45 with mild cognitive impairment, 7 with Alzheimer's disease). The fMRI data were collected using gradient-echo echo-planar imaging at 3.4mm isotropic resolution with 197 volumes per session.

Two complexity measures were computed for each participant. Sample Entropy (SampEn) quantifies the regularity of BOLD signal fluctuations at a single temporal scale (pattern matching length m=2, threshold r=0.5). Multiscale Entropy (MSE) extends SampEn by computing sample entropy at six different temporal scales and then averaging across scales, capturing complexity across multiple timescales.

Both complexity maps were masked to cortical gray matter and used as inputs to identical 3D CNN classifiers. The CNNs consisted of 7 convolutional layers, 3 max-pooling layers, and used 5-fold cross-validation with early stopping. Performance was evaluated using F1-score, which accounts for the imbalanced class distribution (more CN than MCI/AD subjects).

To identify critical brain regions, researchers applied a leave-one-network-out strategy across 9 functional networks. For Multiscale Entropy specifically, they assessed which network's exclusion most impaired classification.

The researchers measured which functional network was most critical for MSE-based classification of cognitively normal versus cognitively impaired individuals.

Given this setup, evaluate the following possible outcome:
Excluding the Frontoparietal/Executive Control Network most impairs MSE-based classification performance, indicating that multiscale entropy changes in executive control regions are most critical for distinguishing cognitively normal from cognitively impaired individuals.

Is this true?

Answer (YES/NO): NO